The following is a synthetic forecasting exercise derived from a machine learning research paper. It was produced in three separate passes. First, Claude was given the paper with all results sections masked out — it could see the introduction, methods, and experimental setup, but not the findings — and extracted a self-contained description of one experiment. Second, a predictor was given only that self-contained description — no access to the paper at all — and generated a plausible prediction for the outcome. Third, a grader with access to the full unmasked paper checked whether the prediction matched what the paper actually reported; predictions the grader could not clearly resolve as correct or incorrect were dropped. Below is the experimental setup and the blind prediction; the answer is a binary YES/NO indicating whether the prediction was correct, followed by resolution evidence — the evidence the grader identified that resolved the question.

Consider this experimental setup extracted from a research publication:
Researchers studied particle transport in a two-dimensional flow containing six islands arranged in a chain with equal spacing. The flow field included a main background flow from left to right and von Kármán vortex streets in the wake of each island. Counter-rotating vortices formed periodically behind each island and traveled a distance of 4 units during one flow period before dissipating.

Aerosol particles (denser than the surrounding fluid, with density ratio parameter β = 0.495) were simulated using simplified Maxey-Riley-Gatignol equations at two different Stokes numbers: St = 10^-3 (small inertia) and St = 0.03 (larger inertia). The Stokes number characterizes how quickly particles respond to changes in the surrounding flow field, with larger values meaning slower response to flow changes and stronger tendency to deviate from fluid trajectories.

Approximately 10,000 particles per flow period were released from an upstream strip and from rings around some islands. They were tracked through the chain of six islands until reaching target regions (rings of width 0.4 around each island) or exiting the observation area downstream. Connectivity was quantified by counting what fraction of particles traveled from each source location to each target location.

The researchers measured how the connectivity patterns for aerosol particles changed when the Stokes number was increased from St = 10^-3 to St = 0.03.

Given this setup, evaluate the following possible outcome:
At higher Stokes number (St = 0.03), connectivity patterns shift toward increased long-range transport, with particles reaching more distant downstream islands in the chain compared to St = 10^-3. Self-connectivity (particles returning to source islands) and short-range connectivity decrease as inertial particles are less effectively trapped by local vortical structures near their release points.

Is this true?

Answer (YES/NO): NO